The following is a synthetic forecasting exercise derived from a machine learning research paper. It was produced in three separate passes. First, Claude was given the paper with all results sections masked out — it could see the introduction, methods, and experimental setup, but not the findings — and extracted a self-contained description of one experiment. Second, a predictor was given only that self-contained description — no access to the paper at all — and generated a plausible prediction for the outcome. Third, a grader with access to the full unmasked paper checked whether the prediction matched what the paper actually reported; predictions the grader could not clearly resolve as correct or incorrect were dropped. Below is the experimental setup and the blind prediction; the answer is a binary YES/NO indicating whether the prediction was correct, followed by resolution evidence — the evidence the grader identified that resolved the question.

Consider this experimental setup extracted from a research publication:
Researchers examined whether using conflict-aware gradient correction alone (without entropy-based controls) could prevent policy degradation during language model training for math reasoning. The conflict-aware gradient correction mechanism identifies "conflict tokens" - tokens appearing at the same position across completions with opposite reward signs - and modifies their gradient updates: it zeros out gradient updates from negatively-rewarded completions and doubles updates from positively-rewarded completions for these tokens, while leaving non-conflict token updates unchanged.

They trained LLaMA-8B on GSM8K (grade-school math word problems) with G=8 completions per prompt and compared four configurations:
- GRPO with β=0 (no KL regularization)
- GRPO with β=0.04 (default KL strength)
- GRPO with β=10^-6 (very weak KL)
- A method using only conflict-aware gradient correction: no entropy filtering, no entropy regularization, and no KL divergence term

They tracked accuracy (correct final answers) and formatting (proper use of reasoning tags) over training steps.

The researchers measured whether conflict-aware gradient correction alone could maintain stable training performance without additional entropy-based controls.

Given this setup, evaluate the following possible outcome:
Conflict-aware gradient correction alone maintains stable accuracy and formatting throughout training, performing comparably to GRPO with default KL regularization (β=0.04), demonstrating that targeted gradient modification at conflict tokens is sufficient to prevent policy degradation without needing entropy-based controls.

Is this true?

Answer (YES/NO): NO